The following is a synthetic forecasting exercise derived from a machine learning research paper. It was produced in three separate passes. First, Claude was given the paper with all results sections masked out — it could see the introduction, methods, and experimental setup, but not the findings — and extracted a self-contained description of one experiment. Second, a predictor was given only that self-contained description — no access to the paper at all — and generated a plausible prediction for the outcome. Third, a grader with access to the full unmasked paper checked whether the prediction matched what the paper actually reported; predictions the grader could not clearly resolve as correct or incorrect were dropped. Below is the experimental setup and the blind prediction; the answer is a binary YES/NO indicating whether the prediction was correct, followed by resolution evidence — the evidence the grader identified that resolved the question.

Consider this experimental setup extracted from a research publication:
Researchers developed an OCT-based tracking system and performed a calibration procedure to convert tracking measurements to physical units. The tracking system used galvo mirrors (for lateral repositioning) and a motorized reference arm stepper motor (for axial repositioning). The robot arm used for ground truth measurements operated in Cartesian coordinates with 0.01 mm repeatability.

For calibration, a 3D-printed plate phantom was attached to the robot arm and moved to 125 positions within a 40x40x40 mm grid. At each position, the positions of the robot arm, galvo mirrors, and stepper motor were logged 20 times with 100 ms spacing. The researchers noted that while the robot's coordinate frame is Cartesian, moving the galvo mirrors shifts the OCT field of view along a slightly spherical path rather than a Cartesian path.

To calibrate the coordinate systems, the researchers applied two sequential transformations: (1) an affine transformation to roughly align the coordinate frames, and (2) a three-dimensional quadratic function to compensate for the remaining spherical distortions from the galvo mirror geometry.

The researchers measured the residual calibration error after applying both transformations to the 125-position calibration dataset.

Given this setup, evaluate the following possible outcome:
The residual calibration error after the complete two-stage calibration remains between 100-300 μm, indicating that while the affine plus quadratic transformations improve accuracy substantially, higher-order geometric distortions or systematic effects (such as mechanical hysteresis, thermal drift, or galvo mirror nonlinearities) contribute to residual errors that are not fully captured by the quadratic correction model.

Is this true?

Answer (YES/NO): YES